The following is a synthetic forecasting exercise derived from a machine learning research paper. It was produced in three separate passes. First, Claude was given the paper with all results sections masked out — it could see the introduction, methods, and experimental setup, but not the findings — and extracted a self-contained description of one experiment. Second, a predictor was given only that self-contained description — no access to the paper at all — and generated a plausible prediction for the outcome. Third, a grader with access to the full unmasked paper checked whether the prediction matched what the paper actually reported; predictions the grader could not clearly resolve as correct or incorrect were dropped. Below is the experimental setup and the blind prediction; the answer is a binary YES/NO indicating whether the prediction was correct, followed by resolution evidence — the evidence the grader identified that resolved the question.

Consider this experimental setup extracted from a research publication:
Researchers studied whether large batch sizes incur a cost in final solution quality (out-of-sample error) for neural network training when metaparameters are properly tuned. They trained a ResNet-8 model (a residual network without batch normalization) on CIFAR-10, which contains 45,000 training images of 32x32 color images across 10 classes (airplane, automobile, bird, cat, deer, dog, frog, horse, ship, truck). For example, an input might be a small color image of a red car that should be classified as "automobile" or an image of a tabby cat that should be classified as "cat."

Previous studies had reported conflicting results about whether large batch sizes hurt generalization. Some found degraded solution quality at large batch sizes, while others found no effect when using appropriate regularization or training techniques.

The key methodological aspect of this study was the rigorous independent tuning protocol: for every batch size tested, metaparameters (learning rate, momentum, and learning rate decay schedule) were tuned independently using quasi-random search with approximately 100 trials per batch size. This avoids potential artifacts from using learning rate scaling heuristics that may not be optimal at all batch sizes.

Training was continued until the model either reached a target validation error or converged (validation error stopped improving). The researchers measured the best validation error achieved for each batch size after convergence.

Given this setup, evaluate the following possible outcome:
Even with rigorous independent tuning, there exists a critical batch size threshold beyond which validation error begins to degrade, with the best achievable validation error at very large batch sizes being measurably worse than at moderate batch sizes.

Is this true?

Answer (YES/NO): NO